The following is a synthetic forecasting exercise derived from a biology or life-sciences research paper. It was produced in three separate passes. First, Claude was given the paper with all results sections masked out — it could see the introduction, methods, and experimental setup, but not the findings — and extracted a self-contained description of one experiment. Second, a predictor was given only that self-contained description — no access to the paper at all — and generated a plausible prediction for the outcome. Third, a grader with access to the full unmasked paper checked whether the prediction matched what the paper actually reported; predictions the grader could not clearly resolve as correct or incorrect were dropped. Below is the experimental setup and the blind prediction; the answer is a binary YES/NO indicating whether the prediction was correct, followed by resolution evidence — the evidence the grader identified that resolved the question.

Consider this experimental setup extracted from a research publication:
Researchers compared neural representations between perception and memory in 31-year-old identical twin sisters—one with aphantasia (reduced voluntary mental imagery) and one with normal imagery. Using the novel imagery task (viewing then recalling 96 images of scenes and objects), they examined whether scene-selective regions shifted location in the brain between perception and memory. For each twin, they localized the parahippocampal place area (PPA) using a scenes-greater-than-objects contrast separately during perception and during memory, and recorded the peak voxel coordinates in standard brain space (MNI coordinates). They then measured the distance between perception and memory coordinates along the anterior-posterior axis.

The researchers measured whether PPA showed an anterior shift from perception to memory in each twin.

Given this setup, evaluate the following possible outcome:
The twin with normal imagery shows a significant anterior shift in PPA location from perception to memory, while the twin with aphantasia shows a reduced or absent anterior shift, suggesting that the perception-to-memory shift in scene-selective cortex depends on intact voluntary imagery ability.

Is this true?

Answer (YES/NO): YES